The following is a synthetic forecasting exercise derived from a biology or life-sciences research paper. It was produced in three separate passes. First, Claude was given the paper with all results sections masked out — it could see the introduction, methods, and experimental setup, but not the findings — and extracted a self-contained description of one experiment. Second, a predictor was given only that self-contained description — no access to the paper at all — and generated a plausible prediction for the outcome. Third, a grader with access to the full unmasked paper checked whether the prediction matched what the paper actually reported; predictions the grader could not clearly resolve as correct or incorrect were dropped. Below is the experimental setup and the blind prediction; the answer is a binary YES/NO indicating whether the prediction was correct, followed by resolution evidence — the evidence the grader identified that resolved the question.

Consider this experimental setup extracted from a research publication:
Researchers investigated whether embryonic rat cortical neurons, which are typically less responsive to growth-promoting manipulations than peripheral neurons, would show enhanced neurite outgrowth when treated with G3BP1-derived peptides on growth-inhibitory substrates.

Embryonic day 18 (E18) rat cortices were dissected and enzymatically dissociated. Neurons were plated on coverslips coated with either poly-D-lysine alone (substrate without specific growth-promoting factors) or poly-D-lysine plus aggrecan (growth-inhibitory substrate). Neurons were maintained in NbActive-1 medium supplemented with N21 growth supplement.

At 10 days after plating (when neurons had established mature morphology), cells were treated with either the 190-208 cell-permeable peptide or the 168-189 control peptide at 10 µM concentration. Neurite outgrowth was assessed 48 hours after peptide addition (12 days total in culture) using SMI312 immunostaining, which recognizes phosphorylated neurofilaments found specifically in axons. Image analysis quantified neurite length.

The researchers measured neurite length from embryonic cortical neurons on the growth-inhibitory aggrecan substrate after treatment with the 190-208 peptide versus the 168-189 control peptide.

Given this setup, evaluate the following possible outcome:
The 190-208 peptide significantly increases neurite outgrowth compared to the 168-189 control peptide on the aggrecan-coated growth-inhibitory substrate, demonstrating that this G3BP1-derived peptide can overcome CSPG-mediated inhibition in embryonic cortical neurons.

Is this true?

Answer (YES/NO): YES